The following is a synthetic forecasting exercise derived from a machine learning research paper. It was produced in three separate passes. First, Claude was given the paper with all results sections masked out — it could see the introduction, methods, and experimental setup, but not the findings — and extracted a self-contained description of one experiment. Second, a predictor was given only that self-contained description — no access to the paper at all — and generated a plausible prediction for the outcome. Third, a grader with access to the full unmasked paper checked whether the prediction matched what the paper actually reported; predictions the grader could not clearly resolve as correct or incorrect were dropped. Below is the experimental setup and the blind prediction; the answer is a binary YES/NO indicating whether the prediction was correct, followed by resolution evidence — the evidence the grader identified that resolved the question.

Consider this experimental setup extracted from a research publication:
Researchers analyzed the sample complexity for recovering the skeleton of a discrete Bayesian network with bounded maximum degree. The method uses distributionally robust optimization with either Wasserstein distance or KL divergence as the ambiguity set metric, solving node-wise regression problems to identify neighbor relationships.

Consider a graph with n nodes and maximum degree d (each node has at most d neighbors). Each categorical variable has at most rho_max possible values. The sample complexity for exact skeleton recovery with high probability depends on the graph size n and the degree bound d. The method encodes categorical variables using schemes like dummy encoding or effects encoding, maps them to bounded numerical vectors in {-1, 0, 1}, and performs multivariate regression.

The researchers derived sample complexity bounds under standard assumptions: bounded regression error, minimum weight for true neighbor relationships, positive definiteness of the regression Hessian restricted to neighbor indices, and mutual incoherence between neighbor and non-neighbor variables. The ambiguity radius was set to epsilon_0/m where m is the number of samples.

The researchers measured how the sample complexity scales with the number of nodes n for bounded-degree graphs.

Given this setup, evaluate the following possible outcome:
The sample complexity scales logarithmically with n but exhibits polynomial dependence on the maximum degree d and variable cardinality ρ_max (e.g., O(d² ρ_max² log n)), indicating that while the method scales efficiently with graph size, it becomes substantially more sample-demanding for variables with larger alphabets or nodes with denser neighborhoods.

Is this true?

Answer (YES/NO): NO